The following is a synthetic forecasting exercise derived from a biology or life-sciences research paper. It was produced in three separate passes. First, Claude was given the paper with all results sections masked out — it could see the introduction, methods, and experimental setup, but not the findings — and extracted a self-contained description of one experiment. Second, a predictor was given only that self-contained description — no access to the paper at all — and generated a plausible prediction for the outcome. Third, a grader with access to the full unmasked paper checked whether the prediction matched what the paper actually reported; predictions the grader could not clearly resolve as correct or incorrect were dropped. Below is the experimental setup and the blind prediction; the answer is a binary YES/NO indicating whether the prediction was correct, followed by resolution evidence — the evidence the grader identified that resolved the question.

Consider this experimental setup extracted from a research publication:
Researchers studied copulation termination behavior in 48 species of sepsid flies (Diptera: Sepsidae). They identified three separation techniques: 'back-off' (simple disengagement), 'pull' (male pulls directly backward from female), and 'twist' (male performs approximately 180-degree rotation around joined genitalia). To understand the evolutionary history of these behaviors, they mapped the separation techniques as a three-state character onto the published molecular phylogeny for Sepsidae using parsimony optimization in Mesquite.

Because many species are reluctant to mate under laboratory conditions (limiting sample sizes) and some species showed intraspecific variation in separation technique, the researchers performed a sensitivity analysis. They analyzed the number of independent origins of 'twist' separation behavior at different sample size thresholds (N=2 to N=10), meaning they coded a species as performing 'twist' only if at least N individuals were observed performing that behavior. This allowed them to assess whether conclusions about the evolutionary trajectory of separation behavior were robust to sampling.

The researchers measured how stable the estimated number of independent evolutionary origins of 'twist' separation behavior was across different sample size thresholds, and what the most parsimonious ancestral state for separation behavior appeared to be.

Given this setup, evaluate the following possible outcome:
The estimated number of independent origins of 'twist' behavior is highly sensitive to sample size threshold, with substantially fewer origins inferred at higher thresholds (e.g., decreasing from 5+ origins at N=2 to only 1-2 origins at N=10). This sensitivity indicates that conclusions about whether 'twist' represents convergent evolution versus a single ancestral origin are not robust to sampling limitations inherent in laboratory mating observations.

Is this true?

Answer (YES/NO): NO